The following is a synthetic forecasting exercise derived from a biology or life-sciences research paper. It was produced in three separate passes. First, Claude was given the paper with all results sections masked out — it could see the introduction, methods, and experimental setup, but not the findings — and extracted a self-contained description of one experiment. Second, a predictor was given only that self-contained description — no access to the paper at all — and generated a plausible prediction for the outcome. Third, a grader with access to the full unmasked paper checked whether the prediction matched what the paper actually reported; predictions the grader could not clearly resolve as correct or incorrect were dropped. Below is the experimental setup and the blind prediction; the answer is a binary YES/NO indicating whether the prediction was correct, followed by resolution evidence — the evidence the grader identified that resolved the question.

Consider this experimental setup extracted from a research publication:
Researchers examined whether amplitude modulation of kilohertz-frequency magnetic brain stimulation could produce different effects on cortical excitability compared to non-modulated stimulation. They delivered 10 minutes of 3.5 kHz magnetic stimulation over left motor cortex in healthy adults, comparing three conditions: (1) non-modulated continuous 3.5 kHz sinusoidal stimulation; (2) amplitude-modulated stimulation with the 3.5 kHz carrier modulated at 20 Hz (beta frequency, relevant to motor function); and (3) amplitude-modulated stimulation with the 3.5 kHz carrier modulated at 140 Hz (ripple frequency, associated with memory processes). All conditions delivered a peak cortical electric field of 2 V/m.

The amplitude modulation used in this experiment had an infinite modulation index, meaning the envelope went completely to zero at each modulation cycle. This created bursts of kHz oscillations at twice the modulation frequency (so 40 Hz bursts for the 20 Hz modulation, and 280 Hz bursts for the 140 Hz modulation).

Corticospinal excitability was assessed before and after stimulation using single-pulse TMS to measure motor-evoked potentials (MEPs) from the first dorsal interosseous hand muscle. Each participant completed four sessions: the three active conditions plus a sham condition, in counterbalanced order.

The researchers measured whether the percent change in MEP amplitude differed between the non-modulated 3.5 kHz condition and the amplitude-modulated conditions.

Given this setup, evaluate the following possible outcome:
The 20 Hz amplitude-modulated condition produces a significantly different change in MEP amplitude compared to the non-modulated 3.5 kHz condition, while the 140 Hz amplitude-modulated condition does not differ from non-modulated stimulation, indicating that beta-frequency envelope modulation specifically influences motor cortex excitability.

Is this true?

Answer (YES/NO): NO